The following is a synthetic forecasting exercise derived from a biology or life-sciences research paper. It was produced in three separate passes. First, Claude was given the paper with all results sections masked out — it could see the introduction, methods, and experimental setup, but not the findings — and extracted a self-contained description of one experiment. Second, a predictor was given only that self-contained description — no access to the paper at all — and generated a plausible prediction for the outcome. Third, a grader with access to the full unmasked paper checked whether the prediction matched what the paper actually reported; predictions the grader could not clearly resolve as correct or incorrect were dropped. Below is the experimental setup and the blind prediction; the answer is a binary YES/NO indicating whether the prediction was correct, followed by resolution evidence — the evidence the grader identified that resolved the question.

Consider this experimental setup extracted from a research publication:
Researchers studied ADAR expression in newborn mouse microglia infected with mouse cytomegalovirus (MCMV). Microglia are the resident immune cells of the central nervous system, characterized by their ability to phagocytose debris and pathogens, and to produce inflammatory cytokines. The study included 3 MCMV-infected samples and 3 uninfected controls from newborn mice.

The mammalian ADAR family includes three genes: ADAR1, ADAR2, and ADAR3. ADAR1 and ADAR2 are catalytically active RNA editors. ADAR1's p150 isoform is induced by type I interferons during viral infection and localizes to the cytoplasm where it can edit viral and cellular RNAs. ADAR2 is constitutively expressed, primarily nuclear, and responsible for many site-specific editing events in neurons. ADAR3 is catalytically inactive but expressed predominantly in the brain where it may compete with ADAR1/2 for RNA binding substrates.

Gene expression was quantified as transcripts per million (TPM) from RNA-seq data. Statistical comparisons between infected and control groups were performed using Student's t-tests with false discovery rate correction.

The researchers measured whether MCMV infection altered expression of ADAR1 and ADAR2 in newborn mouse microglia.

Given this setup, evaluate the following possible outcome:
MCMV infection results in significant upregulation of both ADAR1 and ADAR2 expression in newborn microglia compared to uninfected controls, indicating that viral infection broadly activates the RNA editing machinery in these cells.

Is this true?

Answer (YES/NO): NO